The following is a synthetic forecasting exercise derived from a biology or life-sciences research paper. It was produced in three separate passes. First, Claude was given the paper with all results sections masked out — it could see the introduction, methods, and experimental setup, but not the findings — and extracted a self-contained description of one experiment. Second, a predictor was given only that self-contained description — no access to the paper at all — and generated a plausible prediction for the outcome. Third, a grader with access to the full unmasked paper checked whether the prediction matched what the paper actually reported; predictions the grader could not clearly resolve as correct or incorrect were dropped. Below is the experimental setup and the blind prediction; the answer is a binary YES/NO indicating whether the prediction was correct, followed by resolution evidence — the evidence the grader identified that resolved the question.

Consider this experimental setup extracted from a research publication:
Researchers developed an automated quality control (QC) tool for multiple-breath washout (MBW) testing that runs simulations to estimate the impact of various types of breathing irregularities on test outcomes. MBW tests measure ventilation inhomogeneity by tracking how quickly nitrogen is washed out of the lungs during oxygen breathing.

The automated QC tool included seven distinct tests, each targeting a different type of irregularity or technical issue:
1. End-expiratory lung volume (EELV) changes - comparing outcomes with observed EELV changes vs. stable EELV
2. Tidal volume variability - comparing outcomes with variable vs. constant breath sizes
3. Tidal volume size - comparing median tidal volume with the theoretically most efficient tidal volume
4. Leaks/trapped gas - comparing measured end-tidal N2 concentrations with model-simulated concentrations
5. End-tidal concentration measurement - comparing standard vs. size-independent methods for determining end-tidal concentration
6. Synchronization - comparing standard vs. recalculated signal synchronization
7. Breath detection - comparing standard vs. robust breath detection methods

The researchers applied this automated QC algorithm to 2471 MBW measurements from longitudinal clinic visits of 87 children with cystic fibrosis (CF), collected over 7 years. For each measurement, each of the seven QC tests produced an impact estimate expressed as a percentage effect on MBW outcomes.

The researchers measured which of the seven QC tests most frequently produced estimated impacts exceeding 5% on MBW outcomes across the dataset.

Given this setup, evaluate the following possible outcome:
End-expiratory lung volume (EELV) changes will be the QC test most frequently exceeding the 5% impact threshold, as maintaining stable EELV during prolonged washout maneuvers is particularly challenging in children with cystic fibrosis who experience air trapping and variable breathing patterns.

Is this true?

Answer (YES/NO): NO